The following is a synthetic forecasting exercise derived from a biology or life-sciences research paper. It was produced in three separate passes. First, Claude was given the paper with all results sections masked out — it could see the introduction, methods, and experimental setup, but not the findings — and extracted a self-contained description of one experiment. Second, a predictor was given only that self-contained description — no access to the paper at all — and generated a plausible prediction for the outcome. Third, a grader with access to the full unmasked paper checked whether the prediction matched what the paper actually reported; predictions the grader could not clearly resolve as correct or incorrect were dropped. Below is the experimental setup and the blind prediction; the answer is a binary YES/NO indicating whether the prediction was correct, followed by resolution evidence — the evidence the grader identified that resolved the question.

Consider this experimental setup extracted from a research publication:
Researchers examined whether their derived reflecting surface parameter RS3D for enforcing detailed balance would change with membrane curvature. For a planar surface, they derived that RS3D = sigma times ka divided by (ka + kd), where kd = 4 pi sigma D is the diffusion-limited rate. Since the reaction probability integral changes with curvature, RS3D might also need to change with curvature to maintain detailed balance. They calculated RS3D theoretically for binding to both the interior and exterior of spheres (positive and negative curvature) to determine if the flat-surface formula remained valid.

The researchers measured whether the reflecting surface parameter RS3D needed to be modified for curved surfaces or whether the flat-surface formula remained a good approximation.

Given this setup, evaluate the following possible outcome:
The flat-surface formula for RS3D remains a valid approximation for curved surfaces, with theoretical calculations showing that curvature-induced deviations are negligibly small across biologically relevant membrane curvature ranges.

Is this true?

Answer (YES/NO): YES